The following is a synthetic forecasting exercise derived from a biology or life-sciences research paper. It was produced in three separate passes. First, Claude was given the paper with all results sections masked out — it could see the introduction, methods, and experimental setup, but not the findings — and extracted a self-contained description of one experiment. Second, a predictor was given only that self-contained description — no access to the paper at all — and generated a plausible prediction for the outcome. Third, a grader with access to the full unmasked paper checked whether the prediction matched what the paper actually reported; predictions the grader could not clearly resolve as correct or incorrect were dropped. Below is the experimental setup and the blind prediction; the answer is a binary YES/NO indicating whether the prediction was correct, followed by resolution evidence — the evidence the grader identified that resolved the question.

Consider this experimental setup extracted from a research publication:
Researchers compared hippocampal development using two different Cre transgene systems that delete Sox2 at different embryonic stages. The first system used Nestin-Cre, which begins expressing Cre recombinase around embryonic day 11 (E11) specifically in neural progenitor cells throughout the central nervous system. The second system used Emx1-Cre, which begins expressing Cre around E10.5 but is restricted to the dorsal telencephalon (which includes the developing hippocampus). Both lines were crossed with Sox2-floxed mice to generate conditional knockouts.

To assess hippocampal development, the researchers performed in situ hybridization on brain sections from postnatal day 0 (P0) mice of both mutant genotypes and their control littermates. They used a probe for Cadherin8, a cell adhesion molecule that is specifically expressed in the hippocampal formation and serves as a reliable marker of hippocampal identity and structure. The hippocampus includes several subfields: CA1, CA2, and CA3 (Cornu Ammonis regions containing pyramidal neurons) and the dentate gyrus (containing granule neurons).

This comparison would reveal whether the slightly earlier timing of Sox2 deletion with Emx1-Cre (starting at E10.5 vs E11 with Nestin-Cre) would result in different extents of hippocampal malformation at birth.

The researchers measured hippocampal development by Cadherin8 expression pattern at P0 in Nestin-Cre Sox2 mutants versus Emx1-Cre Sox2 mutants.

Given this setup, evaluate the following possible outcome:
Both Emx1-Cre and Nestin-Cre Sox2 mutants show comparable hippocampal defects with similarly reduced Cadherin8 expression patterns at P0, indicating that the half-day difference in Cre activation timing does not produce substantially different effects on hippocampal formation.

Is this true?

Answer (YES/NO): NO